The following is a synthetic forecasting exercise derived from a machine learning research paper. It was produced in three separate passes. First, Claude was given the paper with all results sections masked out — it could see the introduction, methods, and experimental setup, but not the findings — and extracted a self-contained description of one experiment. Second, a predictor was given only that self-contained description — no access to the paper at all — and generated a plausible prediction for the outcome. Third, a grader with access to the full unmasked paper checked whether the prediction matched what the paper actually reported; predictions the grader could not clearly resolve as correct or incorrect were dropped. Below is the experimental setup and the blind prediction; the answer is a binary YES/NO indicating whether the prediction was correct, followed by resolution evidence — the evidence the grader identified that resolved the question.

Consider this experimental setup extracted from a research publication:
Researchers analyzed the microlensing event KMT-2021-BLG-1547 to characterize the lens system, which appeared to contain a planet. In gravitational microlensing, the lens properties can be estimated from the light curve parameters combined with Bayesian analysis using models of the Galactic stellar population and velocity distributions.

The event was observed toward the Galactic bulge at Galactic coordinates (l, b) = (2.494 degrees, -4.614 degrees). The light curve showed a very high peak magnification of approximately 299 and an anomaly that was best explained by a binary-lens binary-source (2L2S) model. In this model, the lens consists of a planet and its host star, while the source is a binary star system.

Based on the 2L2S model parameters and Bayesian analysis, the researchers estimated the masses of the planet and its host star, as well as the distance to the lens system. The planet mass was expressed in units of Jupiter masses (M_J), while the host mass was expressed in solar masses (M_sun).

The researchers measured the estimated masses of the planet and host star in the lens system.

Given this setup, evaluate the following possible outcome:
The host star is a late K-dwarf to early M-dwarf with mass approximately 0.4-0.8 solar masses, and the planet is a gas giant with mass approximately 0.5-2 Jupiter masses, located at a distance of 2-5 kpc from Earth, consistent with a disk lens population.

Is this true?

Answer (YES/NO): NO